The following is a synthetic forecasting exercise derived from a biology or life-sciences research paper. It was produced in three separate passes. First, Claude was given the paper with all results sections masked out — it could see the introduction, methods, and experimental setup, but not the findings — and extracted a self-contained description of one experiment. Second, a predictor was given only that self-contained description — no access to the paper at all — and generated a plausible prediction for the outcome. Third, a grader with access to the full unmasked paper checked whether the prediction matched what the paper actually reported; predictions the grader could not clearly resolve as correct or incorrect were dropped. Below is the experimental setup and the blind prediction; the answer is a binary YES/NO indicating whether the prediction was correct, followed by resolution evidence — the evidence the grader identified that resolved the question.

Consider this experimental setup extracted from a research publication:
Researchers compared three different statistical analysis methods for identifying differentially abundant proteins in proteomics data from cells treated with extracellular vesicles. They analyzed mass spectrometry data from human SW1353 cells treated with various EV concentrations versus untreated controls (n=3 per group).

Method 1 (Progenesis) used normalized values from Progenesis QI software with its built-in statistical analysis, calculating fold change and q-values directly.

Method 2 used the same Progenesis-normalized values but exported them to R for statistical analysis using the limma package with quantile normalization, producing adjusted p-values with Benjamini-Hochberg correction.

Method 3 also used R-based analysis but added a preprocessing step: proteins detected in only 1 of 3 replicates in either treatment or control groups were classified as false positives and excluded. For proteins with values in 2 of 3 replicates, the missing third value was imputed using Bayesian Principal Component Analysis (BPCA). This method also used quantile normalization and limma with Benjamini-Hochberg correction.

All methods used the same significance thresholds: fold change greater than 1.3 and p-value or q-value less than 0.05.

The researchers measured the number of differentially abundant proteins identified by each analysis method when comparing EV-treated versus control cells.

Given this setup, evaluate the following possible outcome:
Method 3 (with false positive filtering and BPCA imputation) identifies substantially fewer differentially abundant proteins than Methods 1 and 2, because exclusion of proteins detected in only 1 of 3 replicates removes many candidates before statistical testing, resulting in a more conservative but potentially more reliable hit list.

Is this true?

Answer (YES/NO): YES